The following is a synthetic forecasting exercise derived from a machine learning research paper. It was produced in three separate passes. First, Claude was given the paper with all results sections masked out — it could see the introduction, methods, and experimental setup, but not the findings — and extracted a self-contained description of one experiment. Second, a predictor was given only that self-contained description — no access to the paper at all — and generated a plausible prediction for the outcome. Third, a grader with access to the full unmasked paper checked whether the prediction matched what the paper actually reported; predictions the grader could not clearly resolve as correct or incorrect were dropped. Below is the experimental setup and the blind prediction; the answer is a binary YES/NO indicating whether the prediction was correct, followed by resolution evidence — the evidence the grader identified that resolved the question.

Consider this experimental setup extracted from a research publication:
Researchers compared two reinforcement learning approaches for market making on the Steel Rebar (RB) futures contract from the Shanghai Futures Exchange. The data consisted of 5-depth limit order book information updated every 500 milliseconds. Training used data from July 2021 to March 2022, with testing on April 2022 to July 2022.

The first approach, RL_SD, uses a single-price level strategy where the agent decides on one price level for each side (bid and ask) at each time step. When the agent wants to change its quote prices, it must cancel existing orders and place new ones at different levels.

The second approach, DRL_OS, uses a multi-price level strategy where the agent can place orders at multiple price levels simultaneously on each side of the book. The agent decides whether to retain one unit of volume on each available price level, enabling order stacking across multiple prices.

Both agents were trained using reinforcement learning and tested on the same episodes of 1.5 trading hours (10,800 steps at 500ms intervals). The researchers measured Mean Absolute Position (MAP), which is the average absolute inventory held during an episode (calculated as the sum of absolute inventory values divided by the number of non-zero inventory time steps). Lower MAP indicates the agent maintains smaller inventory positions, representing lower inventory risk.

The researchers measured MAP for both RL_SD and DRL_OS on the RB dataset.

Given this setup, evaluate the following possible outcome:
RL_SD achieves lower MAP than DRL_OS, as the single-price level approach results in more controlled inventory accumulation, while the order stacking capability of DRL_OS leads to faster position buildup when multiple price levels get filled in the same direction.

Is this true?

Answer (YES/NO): YES